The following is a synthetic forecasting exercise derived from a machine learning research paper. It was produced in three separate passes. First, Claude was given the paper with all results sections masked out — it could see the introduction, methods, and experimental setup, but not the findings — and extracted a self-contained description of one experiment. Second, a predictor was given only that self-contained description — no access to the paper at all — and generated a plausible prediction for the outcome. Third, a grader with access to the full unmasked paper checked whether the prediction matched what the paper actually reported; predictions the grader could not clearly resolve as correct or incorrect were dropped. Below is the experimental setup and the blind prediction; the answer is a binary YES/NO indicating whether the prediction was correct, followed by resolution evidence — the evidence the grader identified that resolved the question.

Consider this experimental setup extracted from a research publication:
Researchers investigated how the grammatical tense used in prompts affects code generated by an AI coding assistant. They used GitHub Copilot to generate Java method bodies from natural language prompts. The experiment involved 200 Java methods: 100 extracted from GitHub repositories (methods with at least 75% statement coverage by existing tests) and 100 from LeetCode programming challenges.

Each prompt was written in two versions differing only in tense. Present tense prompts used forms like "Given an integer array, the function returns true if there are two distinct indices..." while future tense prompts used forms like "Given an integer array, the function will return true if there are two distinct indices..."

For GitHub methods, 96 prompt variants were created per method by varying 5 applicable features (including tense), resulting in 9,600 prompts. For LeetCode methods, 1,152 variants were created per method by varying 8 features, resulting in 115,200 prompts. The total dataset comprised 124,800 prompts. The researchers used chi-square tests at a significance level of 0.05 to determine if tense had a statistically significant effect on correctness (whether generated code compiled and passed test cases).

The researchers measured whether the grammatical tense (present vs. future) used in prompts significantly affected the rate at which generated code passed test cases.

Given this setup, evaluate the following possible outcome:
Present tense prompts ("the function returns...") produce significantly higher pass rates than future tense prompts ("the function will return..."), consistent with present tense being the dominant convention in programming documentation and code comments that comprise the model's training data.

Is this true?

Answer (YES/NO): NO